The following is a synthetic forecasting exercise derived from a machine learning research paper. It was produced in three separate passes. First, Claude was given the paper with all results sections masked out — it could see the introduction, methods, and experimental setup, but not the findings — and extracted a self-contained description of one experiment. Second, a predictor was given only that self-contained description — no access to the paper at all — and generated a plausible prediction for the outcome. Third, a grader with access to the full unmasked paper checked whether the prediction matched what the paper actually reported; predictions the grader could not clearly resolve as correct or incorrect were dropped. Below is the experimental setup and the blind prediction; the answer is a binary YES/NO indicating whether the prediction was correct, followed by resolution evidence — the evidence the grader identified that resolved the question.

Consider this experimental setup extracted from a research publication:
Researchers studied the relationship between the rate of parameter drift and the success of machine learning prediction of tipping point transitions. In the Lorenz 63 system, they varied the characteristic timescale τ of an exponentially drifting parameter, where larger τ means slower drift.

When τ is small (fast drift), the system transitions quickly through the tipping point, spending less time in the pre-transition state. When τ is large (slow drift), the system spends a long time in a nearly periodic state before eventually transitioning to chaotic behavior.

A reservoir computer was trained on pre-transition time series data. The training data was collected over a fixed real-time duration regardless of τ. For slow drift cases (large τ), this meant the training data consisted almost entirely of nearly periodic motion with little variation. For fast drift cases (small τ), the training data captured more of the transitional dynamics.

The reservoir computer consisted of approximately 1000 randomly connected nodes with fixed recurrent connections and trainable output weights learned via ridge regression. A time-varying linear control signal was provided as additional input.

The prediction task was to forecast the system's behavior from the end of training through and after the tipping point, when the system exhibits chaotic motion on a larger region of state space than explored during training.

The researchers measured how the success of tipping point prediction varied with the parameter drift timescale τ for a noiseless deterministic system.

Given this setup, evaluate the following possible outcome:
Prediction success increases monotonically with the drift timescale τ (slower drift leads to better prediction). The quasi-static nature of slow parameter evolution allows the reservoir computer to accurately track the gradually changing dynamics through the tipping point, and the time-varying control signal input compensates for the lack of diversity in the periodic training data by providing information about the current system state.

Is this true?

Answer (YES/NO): NO